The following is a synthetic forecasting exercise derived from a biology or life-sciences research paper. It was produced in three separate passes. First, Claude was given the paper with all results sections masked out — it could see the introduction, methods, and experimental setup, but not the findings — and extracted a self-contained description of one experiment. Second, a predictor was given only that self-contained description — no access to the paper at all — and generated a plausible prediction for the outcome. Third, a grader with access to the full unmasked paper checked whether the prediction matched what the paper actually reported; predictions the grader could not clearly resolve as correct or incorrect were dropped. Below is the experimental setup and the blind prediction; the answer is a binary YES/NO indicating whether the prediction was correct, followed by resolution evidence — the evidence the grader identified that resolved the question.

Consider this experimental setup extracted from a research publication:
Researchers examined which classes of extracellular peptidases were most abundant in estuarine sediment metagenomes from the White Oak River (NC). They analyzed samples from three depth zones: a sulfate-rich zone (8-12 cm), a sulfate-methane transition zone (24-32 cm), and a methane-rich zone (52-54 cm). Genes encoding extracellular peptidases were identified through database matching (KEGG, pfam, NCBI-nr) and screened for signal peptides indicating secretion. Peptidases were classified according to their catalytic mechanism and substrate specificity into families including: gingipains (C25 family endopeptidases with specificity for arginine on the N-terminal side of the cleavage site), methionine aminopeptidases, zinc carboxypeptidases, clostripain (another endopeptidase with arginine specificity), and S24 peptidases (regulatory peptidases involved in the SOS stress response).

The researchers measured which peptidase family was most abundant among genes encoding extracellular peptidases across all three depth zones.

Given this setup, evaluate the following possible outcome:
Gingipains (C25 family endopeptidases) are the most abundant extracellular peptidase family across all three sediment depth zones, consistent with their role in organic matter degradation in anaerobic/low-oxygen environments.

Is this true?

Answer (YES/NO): YES